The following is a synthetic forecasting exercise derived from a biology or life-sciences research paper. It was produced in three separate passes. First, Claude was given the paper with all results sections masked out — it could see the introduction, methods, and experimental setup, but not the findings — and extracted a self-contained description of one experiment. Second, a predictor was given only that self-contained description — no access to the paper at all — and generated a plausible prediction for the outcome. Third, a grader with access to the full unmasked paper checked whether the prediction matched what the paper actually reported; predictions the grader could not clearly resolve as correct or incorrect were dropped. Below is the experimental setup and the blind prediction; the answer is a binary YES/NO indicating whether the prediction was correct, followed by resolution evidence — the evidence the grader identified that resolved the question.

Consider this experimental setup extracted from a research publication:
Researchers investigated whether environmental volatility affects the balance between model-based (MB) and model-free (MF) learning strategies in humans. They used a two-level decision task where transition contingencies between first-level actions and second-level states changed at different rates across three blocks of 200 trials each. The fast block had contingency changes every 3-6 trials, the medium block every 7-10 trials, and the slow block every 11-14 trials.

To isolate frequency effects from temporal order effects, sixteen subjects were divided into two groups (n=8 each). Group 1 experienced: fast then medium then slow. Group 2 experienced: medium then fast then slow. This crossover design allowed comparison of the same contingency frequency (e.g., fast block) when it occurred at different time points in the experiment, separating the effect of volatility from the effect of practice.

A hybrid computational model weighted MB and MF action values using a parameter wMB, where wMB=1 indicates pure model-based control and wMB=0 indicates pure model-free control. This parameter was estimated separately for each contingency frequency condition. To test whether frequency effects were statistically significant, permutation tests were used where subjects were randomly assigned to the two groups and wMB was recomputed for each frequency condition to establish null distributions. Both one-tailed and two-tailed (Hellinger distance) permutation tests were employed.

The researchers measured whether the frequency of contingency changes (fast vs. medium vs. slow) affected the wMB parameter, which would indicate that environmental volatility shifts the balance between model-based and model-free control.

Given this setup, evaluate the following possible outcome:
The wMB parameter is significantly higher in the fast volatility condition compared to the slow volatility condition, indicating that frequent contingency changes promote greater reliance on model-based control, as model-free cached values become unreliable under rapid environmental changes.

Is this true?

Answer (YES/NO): NO